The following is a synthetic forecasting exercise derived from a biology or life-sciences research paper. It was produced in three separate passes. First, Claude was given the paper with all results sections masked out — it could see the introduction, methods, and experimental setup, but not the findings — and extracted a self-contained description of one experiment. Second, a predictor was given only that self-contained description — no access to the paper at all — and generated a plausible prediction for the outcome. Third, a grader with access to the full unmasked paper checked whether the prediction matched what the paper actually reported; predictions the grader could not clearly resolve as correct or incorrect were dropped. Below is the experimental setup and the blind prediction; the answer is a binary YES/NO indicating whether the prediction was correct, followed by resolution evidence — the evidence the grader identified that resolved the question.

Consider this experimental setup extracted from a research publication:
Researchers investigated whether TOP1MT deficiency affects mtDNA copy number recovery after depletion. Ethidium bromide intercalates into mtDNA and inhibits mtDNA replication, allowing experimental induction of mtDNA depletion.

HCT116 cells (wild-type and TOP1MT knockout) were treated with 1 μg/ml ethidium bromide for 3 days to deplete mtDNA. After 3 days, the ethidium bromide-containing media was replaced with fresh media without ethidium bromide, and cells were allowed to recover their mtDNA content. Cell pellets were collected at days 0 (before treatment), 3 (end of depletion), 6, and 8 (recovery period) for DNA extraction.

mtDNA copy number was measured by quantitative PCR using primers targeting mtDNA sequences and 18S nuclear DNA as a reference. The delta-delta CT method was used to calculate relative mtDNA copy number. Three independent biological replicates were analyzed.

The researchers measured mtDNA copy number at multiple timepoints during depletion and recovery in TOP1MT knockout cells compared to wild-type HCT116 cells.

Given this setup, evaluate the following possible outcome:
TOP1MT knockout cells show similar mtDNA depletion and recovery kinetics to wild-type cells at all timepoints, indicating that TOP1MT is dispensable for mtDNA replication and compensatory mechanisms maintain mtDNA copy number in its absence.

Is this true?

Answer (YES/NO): NO